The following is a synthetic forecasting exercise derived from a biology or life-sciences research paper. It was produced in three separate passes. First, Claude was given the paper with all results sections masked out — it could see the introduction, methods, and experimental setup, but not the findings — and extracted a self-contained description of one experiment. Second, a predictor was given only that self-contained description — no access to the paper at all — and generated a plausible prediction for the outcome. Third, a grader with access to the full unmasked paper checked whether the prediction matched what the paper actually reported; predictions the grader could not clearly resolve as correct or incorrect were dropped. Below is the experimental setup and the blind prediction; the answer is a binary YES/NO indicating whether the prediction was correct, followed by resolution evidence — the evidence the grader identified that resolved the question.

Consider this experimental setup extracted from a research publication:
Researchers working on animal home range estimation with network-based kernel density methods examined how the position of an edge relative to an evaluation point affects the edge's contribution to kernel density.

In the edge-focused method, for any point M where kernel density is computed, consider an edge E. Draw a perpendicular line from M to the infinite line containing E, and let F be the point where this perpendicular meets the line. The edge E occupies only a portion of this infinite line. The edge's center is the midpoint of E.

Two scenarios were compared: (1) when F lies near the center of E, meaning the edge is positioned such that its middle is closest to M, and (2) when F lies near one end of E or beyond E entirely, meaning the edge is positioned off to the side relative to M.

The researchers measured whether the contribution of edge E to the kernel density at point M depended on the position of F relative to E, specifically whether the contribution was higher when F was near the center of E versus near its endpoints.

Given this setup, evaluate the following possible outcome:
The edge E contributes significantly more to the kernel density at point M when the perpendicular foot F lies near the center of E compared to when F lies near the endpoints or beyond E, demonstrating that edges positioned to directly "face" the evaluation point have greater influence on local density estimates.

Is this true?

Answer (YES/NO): YES